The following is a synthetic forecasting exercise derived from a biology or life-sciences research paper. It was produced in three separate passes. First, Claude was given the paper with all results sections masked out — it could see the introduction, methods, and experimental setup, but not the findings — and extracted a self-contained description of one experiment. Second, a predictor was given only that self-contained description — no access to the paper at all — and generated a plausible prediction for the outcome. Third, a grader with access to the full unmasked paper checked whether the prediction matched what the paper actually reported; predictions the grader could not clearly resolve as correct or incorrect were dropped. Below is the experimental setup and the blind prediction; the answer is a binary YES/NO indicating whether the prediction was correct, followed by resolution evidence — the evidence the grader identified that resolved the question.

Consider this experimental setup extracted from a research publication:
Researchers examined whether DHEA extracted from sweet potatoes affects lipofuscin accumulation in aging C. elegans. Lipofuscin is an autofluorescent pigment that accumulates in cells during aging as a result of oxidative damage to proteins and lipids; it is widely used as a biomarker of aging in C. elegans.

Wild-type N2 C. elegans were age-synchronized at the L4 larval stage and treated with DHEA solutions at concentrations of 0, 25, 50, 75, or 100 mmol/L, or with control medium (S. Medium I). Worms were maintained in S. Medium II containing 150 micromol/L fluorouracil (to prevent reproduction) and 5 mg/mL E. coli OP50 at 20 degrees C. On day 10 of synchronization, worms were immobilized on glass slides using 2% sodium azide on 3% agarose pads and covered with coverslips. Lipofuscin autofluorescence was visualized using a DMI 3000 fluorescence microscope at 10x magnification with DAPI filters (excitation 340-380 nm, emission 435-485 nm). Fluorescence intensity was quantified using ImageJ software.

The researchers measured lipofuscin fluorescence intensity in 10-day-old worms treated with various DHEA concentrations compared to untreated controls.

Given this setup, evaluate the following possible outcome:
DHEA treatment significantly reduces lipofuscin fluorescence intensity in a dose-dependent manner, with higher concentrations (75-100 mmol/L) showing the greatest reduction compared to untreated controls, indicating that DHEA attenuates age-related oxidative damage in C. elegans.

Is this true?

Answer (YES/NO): NO